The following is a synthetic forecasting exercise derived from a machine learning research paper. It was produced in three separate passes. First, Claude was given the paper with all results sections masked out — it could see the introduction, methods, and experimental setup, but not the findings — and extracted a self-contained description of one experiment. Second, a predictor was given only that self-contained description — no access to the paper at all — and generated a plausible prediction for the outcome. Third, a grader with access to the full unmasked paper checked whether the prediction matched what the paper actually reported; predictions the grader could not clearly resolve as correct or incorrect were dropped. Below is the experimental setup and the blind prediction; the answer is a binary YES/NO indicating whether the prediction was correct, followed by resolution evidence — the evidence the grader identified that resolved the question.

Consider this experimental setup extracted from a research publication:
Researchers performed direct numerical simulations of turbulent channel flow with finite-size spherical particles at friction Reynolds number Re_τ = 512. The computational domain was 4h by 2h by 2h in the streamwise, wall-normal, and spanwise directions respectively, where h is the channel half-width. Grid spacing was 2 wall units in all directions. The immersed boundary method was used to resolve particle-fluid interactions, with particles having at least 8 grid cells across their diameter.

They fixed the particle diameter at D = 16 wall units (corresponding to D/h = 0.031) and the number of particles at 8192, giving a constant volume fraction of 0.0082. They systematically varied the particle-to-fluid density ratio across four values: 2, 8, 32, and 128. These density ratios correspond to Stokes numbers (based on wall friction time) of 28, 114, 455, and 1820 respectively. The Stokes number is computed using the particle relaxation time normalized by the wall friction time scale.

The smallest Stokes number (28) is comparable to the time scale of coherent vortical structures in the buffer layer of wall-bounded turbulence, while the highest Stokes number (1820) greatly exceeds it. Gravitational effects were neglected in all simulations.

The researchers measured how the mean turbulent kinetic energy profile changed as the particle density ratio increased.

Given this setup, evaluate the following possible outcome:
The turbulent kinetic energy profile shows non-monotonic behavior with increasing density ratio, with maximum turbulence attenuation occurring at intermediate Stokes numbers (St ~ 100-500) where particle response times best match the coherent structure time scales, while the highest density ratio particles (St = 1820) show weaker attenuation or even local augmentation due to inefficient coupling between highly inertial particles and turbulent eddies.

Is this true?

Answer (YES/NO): NO